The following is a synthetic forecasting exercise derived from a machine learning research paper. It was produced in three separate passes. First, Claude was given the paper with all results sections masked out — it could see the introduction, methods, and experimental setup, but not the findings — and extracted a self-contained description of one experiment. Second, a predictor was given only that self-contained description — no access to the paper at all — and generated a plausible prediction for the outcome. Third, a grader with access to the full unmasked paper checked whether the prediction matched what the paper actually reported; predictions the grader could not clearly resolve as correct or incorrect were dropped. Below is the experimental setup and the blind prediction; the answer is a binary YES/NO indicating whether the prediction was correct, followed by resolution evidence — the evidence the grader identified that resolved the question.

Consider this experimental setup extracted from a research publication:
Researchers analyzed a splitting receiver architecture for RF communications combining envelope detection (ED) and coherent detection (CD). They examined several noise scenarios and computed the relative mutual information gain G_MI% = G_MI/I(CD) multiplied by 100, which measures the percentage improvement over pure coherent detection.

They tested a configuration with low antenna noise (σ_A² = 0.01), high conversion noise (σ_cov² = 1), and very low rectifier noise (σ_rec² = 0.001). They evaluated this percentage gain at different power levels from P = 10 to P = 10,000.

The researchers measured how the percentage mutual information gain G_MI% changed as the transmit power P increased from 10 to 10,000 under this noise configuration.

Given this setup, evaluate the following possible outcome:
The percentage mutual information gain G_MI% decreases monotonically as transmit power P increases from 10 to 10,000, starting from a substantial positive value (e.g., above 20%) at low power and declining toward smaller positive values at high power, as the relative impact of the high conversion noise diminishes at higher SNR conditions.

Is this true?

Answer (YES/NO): YES